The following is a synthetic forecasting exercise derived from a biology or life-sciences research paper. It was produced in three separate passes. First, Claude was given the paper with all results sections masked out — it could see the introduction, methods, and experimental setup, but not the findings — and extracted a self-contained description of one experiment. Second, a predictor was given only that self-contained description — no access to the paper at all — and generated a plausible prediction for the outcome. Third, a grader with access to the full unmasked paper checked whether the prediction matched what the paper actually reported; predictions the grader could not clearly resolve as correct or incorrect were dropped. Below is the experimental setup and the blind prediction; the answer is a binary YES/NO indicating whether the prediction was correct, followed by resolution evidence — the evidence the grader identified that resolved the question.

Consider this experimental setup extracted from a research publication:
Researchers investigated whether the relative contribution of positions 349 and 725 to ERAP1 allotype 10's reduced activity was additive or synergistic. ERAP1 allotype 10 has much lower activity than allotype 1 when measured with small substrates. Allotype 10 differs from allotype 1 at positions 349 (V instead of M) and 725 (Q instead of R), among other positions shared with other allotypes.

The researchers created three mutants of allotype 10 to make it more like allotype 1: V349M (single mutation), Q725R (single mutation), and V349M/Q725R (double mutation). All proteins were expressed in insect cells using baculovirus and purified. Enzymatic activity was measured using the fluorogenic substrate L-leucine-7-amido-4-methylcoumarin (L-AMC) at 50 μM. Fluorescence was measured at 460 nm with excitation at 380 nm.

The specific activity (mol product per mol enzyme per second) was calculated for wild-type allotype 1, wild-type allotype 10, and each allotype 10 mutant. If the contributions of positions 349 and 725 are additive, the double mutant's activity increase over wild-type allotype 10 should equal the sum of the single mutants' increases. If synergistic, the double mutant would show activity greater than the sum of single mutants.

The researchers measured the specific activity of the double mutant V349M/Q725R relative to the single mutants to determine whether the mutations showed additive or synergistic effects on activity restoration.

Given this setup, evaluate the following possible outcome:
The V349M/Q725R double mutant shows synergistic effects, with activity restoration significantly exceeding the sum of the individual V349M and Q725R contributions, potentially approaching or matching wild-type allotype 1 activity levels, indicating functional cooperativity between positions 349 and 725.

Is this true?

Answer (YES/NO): NO